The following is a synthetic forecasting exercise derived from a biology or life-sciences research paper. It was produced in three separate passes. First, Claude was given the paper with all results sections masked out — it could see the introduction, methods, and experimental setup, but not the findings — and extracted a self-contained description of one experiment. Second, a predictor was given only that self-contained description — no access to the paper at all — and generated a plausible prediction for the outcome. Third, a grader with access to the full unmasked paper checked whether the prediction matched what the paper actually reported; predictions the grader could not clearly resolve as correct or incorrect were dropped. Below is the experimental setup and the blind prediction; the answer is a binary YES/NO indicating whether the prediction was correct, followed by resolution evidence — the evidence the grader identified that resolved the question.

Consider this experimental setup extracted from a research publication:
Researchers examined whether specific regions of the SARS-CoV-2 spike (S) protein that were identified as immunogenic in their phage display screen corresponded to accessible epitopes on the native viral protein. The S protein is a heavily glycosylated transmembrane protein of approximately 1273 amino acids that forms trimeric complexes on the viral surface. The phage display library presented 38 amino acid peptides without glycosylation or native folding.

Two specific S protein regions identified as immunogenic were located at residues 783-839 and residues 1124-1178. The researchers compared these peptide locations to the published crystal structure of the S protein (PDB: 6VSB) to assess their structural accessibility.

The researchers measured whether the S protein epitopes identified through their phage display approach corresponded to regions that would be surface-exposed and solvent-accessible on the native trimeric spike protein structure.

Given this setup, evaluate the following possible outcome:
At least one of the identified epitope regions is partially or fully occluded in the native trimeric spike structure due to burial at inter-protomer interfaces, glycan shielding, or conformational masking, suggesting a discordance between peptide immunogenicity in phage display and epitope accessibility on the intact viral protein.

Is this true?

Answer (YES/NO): NO